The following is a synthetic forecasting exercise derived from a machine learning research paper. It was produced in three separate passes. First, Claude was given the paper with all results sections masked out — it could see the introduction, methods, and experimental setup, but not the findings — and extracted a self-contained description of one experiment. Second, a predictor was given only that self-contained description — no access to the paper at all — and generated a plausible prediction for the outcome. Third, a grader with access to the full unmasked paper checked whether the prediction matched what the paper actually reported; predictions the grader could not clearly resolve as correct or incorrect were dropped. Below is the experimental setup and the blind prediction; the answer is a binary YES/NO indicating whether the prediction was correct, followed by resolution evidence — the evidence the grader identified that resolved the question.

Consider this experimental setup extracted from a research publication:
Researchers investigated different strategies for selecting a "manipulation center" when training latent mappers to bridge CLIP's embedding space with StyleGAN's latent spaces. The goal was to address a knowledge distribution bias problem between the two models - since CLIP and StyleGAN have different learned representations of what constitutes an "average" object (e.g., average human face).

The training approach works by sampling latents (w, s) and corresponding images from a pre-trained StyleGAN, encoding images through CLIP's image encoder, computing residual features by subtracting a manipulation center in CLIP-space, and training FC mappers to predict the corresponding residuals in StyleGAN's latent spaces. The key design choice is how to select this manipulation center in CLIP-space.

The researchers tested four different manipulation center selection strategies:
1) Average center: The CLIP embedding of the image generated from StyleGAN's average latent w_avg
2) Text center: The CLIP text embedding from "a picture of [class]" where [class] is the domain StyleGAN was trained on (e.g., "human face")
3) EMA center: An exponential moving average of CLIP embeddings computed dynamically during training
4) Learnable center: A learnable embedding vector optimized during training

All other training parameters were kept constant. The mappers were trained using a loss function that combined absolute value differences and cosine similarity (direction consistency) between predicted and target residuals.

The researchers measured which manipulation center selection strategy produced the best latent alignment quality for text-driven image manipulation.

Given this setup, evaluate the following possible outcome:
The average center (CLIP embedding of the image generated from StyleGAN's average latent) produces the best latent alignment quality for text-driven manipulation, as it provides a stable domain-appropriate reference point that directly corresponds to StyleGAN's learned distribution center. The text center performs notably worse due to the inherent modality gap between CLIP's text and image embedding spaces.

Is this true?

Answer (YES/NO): YES